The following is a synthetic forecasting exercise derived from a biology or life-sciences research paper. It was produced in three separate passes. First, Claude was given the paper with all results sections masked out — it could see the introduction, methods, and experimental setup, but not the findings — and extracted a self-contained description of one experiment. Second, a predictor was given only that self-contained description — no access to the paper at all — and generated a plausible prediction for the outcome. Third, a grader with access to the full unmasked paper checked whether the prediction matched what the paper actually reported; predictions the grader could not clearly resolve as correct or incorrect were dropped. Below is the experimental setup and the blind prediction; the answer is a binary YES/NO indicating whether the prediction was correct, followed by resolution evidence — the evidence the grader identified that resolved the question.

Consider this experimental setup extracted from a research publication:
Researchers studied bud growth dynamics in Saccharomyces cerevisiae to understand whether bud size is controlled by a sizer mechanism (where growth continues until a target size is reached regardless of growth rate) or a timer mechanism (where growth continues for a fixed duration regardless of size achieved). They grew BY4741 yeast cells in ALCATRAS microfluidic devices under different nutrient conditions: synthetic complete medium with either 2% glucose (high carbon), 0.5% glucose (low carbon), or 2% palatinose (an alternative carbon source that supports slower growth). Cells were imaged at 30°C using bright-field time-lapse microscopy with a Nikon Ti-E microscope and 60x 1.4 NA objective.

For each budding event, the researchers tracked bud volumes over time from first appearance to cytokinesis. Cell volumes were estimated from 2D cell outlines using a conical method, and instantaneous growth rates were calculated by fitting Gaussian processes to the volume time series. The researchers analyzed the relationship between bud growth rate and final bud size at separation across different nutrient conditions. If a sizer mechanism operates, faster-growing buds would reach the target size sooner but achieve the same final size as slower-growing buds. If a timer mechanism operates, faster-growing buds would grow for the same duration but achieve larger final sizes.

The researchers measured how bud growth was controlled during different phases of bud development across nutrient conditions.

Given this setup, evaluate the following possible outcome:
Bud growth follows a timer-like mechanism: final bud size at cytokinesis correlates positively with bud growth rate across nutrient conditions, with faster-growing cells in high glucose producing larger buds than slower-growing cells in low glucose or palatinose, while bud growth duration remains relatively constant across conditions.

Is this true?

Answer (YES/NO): NO